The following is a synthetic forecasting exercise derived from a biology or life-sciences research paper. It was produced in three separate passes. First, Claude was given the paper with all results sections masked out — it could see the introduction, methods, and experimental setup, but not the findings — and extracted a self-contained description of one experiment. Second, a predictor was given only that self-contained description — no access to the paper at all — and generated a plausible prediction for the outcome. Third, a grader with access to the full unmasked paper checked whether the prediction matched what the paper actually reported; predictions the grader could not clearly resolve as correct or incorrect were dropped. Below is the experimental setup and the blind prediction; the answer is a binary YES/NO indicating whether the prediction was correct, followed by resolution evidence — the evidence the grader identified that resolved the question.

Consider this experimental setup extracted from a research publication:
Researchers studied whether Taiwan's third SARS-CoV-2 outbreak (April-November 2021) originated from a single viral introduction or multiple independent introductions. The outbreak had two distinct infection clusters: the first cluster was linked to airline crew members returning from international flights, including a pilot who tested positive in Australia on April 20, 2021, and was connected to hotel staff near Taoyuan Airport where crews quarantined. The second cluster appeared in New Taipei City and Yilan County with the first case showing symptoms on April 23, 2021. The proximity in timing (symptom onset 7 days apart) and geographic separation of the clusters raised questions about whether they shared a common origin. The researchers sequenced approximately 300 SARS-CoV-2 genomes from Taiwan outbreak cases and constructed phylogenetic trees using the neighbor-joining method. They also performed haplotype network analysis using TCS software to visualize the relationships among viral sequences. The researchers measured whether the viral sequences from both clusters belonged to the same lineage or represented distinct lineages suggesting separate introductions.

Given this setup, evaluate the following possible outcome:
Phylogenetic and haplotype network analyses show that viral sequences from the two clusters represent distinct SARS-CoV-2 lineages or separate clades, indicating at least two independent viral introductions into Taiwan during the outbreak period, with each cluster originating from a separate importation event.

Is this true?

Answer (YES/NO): NO